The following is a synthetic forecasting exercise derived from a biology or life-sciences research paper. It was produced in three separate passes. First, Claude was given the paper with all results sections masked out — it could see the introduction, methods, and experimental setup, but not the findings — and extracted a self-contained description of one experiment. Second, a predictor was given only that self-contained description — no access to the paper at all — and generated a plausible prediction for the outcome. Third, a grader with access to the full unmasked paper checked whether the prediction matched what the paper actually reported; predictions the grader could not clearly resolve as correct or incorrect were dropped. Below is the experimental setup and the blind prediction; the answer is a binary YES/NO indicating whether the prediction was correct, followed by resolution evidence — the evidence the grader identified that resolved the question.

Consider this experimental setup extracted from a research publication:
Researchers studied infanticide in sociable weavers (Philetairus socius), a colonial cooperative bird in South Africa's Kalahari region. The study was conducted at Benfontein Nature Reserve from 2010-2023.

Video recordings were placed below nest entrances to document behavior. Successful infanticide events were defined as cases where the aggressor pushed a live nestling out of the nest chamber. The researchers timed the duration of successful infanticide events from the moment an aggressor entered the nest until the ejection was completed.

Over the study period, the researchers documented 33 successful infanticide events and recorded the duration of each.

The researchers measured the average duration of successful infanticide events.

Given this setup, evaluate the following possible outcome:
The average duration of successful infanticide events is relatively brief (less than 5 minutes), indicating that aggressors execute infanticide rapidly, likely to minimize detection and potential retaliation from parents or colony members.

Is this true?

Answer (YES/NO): YES